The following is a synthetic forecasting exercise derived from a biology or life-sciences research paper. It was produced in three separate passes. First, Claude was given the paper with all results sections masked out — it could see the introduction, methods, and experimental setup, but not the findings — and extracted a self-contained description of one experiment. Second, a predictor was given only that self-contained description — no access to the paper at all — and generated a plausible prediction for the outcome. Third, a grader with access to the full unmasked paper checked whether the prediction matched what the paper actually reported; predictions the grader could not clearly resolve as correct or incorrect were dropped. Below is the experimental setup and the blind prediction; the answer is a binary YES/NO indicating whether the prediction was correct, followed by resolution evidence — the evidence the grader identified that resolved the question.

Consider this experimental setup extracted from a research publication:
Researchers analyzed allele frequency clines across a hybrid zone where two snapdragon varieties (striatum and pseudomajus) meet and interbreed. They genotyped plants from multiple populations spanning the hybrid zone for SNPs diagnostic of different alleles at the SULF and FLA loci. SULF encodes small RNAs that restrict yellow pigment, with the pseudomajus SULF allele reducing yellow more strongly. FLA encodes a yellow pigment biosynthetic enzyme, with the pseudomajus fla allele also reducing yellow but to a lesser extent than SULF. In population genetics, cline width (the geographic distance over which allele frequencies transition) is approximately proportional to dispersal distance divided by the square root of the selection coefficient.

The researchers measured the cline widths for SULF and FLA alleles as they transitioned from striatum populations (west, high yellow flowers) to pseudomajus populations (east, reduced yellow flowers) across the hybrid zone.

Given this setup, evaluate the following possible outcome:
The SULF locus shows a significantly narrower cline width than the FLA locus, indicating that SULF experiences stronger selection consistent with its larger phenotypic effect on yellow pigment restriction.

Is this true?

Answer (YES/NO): YES